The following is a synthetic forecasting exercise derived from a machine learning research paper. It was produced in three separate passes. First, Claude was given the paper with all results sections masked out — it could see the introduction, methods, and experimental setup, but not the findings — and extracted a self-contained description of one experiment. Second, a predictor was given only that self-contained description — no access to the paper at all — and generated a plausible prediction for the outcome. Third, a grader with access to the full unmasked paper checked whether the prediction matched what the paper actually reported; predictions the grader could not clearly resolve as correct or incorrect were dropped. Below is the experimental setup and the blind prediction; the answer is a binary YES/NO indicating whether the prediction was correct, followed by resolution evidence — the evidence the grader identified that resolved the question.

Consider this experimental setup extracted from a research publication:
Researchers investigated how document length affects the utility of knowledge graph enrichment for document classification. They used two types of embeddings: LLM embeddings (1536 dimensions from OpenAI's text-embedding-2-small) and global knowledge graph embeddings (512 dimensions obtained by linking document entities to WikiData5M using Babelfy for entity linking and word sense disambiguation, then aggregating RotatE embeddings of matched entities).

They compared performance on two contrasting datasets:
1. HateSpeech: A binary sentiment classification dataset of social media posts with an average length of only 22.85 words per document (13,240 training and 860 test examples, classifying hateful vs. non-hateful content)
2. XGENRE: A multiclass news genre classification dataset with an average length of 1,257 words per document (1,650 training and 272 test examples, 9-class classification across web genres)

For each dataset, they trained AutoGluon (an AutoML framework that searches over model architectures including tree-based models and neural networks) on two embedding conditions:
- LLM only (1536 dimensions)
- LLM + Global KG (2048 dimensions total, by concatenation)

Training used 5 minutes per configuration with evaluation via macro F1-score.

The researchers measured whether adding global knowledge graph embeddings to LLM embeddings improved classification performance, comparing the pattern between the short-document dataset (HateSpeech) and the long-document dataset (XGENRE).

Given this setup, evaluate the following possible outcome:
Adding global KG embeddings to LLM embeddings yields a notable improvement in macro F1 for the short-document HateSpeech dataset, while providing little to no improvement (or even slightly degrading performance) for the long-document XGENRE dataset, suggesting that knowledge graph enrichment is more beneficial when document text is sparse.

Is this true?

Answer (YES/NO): NO